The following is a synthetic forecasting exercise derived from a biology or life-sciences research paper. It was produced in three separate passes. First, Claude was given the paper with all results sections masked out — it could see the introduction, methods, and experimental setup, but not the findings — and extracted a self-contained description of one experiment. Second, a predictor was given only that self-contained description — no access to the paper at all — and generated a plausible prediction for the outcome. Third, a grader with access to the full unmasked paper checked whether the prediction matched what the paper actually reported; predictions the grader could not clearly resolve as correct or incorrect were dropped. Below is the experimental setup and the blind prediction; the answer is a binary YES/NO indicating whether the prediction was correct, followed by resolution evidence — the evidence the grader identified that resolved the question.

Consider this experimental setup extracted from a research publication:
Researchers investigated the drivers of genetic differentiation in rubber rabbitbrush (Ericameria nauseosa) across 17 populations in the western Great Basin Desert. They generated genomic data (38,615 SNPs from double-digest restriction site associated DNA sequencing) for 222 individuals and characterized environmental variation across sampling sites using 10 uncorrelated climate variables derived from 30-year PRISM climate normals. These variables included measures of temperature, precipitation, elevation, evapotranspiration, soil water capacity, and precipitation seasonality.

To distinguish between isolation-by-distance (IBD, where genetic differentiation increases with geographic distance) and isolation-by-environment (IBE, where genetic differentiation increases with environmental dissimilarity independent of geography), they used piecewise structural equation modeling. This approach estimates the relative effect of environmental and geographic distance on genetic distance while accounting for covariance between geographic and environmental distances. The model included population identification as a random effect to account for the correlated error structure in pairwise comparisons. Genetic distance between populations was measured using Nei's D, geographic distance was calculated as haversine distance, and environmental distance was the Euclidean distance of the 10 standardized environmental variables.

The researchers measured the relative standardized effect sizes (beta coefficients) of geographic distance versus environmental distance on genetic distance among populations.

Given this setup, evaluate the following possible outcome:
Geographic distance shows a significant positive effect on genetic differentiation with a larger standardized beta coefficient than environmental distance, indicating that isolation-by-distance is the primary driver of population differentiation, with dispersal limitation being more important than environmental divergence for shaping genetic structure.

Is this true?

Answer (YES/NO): NO